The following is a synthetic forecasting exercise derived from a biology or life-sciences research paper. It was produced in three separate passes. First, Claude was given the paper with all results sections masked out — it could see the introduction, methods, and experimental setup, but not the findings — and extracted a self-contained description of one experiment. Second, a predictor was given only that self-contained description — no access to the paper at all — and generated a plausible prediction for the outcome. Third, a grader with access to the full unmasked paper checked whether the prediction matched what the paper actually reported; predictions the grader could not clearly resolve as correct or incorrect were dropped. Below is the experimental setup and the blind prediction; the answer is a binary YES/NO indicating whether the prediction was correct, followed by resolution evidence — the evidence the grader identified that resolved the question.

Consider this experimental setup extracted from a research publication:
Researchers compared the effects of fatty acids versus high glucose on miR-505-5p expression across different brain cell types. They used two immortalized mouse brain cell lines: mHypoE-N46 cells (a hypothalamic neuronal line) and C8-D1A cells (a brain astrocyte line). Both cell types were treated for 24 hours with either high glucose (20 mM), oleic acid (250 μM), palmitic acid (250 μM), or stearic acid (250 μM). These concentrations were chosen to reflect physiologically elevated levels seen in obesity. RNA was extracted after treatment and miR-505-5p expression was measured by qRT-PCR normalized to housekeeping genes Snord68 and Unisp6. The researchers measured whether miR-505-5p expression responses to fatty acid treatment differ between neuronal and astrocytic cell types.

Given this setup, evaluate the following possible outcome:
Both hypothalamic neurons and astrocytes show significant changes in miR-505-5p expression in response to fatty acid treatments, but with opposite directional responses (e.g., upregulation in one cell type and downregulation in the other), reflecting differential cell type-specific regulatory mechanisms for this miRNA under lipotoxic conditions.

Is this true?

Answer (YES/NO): YES